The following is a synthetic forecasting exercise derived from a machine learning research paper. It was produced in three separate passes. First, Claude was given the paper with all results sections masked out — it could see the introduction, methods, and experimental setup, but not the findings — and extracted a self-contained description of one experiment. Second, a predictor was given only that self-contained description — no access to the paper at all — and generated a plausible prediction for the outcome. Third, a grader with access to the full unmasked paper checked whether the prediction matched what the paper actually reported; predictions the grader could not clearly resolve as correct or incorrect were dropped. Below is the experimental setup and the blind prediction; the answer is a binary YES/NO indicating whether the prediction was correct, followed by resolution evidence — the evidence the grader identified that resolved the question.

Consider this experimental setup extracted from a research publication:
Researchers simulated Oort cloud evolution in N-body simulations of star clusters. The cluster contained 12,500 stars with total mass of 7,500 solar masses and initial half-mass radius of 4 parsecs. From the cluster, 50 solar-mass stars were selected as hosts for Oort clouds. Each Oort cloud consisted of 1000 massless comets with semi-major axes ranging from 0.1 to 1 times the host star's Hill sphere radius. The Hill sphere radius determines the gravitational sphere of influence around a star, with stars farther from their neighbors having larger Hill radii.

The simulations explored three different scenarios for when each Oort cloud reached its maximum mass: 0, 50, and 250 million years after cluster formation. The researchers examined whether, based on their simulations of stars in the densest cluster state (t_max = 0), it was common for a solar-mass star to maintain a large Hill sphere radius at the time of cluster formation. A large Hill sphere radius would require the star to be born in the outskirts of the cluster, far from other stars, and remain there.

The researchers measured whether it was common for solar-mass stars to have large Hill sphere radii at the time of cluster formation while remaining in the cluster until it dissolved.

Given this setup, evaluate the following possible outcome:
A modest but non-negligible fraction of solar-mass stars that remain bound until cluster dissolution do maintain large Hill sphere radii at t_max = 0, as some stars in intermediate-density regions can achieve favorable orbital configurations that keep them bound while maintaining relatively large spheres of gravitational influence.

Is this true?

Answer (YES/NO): NO